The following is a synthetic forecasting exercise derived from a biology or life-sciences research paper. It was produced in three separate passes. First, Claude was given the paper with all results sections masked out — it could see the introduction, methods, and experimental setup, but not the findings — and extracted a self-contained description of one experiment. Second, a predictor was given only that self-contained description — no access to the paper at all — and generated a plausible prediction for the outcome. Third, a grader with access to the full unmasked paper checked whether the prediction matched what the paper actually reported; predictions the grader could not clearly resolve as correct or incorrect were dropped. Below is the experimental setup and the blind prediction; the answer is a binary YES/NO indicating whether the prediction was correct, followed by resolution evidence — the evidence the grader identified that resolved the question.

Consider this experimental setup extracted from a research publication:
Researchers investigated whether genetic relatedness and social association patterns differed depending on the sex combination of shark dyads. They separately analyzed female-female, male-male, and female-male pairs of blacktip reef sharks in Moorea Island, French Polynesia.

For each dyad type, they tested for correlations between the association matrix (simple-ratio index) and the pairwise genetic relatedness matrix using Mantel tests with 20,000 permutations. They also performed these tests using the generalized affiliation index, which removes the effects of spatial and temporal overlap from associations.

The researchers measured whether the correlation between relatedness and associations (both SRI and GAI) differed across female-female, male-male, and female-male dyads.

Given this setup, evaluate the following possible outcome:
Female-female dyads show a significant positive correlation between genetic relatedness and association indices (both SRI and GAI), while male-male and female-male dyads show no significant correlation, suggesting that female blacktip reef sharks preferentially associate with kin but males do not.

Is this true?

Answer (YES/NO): NO